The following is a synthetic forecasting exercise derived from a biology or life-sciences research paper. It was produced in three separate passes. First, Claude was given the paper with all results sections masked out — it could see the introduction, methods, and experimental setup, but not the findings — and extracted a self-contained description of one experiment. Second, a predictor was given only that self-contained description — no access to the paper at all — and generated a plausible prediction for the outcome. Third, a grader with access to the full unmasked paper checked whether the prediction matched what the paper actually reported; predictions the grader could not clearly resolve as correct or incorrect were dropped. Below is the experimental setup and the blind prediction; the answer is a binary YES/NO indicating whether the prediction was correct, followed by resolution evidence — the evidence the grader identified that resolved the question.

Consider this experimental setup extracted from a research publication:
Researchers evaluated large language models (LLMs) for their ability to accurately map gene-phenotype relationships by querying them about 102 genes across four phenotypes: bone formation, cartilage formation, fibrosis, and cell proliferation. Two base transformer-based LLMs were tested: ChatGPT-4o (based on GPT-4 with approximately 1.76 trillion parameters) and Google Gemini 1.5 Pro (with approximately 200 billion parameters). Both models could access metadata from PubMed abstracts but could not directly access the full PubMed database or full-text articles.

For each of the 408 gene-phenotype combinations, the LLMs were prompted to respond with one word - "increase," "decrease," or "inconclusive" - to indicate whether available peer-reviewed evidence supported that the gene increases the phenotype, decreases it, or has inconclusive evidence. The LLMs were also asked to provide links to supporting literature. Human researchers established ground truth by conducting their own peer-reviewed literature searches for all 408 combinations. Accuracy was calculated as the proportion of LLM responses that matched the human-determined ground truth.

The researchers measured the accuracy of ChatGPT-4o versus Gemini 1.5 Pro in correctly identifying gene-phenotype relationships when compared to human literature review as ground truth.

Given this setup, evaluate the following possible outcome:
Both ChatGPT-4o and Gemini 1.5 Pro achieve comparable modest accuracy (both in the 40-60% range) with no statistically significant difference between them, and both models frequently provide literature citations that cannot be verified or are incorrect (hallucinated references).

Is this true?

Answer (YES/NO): YES